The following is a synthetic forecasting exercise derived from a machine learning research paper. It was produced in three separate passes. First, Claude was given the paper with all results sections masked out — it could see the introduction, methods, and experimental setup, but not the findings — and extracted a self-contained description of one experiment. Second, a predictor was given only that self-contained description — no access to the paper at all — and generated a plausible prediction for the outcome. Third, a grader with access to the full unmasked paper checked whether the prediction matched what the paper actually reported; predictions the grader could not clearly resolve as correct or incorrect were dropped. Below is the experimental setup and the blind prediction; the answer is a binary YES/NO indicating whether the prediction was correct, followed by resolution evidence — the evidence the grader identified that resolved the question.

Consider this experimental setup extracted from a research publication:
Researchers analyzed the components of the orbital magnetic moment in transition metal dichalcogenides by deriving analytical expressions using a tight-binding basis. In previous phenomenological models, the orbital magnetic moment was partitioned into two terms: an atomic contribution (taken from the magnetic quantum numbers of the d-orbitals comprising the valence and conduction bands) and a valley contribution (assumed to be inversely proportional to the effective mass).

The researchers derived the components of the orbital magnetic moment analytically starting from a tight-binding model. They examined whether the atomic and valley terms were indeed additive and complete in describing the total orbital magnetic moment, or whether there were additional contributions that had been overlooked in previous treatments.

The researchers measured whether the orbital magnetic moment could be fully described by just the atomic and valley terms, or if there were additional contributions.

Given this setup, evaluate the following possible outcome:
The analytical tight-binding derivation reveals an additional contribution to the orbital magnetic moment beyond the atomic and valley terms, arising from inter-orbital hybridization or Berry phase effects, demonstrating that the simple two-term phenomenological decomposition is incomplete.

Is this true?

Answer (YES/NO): YES